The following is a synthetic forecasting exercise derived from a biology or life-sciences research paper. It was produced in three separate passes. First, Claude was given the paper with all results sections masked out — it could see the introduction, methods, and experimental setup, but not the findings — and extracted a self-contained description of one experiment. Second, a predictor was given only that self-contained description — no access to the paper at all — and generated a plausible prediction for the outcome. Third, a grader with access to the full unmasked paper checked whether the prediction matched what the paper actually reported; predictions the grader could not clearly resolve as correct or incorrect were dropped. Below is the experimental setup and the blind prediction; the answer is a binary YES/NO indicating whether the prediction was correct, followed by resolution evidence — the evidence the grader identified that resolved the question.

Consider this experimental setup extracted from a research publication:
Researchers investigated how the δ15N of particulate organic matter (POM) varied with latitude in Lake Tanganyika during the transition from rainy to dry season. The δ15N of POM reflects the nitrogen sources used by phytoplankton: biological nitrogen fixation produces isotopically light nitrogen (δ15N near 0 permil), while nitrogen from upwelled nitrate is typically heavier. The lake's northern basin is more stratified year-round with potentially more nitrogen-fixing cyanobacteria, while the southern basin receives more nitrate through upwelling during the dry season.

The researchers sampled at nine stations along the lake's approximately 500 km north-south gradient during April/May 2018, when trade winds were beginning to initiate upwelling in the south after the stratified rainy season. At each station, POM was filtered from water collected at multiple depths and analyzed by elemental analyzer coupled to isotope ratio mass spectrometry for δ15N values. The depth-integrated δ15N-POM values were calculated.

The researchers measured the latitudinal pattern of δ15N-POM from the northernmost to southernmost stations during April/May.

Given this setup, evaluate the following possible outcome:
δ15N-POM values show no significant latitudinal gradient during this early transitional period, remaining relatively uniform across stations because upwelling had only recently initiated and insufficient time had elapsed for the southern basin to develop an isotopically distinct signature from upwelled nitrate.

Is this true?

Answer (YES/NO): NO